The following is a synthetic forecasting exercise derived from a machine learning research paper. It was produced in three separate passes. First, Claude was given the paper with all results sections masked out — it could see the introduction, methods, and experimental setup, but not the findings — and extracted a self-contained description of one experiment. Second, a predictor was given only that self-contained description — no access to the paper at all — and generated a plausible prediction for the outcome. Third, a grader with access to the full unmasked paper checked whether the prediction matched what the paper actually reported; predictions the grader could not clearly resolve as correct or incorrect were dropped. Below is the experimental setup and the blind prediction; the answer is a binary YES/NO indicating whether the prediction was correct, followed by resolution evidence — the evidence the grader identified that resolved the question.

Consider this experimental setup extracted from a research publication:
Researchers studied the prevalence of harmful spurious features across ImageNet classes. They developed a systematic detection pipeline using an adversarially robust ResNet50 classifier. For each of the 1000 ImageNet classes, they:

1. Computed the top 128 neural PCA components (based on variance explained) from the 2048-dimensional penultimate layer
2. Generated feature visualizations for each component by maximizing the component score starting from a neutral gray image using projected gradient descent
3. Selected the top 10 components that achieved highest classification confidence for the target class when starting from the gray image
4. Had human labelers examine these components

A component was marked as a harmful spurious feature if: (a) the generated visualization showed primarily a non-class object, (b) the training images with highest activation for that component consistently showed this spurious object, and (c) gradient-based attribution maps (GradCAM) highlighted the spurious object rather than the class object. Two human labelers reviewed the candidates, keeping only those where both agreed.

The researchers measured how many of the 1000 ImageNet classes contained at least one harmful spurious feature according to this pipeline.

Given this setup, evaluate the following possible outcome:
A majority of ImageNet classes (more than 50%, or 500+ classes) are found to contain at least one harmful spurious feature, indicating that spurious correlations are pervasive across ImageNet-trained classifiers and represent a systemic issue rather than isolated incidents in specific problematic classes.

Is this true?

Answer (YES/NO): NO